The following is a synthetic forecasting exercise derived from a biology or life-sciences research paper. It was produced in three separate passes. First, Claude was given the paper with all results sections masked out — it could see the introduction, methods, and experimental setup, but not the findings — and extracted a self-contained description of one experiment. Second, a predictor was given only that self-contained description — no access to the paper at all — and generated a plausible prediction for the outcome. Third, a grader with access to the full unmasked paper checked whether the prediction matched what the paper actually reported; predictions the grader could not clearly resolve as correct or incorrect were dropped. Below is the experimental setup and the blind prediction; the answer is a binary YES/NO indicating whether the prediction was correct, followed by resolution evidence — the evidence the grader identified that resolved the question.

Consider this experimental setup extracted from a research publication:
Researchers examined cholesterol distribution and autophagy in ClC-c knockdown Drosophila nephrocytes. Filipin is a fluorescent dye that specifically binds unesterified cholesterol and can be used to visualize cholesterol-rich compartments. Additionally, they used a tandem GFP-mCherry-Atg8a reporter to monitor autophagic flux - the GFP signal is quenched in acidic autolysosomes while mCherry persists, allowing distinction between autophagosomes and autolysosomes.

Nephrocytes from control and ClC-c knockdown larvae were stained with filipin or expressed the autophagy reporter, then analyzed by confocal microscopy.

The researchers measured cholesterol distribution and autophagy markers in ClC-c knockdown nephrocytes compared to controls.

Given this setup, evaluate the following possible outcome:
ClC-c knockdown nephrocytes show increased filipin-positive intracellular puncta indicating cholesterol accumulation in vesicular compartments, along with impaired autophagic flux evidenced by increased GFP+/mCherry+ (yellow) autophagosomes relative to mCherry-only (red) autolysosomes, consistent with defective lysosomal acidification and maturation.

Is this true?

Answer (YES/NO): NO